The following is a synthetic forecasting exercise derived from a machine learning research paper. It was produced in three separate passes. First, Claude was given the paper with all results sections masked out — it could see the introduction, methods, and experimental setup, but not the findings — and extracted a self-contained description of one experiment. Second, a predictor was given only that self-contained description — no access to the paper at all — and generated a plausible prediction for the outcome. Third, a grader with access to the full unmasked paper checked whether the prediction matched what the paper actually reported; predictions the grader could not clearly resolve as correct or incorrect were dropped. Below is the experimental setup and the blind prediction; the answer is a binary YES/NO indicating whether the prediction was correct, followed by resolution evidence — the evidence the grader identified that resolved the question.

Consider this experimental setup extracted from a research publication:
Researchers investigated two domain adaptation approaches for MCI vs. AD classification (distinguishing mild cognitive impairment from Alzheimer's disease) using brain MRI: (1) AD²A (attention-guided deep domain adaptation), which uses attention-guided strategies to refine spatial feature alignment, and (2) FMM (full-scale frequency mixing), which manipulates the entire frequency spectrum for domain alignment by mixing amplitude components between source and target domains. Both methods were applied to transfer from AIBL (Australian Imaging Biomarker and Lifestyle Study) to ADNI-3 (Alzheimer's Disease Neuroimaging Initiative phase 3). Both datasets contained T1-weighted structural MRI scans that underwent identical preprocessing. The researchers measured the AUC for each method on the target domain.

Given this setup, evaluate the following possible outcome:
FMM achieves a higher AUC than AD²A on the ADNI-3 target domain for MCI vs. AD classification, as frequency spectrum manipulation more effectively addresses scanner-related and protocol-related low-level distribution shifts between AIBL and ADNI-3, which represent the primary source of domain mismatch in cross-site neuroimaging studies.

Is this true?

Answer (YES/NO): YES